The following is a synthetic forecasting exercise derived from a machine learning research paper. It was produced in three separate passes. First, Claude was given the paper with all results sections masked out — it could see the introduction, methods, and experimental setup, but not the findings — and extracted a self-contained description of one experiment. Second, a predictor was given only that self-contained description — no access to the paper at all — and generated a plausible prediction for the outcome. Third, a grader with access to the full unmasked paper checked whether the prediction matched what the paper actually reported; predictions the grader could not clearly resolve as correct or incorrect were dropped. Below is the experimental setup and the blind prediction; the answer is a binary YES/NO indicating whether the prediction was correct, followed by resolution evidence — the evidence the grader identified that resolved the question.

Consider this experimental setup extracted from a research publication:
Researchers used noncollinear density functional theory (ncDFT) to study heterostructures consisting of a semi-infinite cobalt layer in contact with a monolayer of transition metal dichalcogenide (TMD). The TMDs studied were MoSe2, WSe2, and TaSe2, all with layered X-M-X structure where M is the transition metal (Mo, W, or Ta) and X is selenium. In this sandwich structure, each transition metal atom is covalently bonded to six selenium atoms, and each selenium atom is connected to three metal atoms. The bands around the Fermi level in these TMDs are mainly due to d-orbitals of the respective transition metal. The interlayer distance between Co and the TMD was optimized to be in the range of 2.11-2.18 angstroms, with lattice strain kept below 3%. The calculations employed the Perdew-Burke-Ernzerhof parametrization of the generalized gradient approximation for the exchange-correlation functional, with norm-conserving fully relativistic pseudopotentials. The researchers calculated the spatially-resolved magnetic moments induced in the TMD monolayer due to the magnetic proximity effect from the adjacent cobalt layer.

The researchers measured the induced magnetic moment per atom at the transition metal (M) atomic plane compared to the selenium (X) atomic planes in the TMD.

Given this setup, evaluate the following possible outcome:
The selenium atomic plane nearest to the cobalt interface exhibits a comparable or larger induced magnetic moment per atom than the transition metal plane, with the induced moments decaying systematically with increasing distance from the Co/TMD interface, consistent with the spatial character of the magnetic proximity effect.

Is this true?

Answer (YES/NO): NO